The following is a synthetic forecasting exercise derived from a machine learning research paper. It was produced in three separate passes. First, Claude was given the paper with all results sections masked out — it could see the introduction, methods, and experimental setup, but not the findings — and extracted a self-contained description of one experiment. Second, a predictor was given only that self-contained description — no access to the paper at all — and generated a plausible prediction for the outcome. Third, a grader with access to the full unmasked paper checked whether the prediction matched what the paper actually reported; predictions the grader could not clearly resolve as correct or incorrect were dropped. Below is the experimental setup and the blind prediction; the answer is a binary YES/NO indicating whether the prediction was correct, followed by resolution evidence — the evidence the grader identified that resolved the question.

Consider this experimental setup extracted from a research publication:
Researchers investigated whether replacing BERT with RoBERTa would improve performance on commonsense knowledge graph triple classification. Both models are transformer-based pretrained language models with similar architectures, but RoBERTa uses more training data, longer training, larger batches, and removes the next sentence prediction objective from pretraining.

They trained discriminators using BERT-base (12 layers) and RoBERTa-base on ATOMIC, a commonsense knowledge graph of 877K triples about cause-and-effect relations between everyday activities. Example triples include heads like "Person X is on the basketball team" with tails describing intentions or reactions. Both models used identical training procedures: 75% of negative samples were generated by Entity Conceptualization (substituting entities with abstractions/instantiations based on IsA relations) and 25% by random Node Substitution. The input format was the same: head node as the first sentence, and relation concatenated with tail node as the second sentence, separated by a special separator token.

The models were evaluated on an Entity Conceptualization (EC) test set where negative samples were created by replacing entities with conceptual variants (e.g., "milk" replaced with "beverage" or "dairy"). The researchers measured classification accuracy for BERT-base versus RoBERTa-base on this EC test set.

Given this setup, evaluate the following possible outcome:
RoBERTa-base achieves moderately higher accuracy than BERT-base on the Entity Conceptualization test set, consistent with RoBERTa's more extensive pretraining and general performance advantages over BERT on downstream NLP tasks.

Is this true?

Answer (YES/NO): NO